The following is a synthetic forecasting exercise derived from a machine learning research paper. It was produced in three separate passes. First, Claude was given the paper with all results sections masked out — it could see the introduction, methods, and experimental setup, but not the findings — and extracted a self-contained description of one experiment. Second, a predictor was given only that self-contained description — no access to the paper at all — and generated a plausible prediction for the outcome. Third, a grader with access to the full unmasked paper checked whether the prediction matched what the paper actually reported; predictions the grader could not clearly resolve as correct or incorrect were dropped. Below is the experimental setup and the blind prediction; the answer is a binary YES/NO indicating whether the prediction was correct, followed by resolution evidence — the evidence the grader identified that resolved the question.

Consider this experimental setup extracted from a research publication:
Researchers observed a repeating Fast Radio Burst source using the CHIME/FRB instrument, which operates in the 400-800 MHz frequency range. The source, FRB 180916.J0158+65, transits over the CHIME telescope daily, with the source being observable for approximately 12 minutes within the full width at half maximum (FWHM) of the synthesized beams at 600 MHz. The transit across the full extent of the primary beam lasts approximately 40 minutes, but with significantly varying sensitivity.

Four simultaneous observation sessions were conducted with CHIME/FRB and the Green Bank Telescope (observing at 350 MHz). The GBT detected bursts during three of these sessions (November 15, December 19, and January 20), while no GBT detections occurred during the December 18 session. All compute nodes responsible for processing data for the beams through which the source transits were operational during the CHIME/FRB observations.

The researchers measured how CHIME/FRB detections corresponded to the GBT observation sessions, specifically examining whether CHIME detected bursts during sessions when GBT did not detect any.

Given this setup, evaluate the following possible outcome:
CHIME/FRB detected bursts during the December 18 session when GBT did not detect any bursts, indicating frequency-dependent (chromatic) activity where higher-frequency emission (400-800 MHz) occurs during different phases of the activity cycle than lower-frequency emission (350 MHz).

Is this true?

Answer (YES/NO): NO